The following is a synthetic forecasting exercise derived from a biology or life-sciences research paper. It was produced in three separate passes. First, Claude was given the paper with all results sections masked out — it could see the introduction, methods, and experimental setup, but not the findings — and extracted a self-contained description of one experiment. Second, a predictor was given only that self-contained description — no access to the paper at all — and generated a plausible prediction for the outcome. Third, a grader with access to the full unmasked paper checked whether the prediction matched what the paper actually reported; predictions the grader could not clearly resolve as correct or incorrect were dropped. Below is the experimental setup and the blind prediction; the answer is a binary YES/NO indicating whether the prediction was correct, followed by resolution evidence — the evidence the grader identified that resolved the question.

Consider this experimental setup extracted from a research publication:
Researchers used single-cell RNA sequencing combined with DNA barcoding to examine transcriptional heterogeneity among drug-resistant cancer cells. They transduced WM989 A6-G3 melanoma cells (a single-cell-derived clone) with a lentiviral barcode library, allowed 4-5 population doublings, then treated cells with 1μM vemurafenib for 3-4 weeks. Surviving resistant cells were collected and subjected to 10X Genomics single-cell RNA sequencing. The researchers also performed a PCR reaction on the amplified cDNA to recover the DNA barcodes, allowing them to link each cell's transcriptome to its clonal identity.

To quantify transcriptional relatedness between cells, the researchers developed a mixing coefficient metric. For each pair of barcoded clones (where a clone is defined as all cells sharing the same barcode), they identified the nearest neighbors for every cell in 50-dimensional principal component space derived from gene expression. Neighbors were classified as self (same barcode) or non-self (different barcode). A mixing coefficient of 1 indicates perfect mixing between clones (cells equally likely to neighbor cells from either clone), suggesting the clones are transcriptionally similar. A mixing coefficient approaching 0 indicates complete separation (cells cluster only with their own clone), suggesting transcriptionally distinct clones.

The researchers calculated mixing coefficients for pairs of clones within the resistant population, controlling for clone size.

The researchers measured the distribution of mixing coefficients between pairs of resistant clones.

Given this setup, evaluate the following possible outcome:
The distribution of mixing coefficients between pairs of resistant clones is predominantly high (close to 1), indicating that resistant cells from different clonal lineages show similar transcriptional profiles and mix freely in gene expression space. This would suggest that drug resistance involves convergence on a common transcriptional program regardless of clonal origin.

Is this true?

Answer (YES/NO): NO